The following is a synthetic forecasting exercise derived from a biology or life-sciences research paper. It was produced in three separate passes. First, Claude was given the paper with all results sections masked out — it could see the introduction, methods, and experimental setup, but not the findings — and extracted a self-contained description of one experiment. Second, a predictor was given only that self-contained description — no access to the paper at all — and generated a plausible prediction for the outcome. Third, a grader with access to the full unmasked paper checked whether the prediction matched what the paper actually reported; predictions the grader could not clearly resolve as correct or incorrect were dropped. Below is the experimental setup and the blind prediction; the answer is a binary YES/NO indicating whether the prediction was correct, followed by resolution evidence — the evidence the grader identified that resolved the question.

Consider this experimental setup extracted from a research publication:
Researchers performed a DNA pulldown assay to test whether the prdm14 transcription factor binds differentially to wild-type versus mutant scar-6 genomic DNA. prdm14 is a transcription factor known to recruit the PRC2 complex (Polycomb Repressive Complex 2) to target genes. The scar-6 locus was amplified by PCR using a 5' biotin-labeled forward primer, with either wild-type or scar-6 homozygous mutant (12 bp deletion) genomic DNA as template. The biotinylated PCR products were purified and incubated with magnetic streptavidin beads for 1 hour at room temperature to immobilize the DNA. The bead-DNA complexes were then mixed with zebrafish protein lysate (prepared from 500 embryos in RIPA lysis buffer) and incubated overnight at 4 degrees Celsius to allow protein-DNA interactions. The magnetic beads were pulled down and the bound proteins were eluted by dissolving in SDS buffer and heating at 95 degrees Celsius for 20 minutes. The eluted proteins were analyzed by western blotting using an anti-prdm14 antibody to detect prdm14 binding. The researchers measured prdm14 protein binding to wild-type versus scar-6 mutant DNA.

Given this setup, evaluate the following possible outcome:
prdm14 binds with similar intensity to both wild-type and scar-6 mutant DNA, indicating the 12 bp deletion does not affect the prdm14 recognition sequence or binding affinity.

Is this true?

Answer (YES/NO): NO